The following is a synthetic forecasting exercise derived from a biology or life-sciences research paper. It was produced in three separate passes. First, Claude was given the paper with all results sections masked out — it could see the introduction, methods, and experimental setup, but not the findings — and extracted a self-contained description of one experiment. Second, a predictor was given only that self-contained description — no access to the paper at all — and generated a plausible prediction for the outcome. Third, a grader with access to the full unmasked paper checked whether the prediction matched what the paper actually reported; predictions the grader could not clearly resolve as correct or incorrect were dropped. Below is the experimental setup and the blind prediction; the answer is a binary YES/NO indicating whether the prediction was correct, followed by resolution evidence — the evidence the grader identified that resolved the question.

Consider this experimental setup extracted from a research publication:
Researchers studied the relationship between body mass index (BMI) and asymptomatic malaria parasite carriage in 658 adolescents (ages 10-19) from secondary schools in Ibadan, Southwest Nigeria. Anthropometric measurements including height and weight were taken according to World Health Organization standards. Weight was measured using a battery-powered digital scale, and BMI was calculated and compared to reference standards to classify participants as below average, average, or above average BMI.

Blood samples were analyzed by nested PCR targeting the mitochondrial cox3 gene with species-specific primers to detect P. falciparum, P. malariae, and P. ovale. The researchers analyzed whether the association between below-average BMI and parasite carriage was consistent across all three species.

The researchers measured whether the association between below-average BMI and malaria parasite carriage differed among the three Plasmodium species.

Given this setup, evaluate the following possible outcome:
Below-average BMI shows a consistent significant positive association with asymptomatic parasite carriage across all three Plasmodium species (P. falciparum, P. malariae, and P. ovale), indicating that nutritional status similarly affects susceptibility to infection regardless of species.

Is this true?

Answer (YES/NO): NO